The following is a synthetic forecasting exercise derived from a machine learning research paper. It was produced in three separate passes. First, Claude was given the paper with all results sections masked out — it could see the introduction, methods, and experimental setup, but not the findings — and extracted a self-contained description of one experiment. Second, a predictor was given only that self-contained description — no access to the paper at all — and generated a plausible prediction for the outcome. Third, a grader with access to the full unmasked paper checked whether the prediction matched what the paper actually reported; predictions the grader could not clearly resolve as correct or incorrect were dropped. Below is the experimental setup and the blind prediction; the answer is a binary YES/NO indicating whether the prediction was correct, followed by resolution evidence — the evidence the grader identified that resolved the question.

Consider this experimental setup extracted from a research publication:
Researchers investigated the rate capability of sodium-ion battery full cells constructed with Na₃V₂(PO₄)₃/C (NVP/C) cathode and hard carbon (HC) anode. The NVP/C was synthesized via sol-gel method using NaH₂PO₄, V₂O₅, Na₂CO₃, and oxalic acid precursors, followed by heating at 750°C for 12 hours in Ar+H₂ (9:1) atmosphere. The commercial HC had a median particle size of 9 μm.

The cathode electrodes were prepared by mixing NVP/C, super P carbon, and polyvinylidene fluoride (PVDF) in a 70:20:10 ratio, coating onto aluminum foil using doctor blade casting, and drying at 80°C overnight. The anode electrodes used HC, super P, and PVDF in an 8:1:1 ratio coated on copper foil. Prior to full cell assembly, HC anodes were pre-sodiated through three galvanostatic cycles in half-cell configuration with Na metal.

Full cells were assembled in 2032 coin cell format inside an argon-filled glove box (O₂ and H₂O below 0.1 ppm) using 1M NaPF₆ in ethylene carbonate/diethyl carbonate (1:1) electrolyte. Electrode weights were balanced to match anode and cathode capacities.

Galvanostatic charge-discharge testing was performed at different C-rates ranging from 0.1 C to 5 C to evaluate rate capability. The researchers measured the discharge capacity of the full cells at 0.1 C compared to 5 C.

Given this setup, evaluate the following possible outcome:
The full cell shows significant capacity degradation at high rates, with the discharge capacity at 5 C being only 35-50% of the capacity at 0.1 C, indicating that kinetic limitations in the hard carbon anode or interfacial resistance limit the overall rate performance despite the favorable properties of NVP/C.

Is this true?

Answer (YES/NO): YES